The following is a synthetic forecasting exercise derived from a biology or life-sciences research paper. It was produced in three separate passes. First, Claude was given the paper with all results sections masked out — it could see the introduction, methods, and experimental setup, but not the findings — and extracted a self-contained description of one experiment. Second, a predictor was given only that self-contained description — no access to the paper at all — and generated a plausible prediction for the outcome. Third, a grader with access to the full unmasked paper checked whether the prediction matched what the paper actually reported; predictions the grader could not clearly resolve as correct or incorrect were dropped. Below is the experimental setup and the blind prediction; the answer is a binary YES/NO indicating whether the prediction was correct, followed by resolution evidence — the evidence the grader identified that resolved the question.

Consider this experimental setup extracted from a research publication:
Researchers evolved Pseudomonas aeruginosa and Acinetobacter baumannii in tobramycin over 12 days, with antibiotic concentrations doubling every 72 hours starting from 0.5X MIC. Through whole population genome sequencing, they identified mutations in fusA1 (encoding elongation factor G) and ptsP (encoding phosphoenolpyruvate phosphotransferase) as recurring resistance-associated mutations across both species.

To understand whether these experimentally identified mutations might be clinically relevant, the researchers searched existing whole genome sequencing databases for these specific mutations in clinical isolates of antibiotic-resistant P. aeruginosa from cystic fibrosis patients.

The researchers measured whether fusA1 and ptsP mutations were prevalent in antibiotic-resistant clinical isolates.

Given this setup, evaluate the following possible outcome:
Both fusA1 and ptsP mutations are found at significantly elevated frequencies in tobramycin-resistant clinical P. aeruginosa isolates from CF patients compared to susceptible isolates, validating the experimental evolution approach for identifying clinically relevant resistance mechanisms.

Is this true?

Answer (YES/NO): NO